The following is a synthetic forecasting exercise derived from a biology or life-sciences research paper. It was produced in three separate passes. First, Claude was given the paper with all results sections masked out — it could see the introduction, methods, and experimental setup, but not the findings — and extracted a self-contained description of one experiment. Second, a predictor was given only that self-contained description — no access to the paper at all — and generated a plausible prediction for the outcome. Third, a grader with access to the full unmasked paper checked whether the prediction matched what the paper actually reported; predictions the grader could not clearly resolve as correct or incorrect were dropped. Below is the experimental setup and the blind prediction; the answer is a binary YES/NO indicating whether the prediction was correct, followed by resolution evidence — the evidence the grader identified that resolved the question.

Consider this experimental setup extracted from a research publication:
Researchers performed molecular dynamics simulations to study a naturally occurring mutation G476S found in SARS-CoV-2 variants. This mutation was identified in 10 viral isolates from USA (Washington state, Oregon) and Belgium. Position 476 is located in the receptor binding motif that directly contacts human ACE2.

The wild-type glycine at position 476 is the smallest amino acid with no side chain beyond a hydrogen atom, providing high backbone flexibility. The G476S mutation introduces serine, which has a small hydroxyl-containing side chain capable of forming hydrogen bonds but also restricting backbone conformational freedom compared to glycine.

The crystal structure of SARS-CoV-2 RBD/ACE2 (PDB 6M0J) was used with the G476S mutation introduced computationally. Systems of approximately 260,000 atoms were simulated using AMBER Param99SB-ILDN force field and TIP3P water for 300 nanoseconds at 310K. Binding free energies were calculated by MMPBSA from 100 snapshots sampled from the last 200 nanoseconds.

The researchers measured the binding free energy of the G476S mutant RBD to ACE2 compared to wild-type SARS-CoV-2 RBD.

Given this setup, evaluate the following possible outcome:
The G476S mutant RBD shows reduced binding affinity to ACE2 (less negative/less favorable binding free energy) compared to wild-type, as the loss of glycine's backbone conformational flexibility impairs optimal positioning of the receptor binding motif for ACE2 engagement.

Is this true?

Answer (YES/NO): NO